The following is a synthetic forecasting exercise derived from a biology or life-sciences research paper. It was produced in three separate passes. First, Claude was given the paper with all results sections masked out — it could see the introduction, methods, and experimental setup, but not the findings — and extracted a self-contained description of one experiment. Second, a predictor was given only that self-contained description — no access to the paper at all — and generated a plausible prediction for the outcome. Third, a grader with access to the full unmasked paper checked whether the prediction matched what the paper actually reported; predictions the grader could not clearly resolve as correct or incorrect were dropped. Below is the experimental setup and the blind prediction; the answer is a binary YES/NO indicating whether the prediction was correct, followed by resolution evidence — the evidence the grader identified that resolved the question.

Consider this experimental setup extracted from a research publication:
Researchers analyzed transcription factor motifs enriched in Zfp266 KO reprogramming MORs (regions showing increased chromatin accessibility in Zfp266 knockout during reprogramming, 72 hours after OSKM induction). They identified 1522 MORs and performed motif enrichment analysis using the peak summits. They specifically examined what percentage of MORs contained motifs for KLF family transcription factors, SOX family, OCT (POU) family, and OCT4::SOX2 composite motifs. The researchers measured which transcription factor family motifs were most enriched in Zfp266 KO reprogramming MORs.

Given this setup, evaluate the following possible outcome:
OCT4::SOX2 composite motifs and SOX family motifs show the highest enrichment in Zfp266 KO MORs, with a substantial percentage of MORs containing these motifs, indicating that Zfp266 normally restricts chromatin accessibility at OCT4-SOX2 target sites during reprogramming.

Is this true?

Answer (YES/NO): NO